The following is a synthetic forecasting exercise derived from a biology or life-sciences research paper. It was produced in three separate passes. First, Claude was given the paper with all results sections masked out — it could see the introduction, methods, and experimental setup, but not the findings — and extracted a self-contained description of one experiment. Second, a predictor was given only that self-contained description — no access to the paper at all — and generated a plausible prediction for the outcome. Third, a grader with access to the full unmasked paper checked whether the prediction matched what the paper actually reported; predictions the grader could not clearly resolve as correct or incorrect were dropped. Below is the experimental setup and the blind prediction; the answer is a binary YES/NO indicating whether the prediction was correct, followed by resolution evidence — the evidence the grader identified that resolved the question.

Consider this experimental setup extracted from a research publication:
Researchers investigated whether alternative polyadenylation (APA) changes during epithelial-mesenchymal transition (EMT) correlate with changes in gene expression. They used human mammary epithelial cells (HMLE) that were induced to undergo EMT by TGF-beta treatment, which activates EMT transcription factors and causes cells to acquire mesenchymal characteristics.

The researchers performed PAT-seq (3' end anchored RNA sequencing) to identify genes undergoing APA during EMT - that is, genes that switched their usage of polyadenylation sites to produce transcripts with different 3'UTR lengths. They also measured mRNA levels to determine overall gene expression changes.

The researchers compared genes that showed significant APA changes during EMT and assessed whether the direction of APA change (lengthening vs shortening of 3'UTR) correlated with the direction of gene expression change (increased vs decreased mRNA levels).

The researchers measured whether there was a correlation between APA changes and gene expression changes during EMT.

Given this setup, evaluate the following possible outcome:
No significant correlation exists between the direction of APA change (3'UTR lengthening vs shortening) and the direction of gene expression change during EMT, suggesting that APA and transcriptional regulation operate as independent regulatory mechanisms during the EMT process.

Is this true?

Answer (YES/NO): YES